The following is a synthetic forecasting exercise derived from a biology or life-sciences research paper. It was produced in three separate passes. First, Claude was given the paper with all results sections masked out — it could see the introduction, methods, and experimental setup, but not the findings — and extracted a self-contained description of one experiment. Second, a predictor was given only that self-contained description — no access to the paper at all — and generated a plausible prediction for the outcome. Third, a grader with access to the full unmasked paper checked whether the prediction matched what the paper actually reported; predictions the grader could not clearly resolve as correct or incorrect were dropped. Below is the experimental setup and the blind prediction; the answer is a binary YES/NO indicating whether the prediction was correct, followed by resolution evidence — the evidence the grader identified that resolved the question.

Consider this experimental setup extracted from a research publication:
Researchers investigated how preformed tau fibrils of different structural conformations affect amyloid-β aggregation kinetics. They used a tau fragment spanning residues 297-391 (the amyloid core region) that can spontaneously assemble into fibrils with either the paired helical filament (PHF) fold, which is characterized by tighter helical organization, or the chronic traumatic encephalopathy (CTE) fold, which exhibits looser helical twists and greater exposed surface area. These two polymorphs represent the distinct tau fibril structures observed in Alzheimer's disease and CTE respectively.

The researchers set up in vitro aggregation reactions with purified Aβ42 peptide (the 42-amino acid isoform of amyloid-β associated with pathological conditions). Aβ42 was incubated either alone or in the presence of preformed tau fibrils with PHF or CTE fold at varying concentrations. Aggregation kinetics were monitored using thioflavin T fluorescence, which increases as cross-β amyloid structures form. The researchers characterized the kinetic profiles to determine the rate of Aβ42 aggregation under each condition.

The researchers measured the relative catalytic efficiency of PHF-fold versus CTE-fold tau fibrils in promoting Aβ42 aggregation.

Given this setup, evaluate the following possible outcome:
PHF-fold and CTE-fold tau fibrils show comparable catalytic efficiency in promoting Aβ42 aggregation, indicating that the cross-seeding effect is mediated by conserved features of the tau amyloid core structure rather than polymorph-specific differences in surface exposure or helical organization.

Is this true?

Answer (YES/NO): NO